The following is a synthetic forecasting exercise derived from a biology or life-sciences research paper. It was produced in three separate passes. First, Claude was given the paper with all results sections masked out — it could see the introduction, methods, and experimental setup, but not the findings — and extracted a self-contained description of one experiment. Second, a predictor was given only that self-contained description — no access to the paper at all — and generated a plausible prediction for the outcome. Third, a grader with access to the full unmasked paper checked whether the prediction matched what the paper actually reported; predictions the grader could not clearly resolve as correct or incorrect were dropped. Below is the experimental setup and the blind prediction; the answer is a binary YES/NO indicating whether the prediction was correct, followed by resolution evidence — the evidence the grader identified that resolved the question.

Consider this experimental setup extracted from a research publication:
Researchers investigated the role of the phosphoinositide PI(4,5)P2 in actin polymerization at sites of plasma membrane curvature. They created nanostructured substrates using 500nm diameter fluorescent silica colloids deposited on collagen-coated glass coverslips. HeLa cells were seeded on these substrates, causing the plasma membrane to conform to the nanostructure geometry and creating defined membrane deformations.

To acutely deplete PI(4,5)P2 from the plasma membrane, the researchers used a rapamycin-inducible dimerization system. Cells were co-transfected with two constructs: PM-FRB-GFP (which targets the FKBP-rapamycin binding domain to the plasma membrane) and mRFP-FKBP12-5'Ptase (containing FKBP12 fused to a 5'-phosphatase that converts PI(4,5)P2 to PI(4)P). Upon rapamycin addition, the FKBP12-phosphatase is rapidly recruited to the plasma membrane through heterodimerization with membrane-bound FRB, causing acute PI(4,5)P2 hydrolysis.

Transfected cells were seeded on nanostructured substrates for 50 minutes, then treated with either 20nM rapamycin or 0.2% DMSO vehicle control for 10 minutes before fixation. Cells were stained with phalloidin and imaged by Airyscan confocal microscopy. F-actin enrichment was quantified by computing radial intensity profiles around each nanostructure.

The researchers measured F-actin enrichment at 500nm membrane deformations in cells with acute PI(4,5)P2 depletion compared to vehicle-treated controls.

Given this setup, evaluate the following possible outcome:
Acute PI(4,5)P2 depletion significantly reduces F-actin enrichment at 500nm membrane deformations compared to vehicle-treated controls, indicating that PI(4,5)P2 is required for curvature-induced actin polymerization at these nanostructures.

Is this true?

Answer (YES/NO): YES